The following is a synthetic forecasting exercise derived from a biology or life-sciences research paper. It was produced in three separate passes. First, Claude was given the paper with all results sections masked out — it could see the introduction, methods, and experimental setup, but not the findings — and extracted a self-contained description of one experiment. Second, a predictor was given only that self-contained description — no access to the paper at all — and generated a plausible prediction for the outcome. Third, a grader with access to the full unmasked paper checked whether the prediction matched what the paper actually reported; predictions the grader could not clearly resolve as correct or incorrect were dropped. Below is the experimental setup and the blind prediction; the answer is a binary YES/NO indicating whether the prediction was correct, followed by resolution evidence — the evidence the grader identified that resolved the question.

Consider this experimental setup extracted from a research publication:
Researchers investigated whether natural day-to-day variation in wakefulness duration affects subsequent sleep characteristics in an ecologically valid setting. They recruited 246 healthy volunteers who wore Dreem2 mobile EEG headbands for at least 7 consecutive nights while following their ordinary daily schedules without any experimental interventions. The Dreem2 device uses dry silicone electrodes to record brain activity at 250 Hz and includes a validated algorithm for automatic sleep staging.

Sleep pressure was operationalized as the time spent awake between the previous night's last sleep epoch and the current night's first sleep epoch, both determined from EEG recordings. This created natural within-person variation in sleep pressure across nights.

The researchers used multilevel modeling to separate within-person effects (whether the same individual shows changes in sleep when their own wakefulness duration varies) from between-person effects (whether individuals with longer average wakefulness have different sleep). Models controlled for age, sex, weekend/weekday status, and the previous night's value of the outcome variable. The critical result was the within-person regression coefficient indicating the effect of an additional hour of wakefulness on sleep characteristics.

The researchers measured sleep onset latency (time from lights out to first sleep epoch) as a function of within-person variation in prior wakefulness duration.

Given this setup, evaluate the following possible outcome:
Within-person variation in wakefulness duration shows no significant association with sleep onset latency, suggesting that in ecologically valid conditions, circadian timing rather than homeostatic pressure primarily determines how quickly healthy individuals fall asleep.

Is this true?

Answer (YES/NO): NO